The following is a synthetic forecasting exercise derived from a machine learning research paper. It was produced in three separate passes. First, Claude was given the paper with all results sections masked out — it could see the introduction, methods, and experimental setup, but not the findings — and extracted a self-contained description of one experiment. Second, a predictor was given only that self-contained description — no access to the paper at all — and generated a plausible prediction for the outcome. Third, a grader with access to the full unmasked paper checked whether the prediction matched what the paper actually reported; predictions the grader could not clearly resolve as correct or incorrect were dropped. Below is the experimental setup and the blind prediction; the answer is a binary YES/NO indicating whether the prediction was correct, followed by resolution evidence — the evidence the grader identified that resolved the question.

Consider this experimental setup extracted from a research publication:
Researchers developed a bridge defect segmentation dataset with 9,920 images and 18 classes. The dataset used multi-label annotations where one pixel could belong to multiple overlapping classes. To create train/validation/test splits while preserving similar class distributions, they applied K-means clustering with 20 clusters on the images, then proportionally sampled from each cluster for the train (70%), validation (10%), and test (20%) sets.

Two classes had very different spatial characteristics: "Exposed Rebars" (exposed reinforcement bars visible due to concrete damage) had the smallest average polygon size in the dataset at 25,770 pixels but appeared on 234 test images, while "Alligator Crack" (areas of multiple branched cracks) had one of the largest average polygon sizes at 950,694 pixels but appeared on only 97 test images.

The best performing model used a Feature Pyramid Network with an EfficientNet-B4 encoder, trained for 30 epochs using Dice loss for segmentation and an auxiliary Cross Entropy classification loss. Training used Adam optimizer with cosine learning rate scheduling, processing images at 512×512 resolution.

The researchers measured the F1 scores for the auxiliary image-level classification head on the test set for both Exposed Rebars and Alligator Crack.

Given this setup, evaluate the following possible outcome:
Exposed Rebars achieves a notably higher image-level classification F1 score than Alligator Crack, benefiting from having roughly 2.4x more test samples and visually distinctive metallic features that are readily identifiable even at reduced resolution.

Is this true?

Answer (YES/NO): NO